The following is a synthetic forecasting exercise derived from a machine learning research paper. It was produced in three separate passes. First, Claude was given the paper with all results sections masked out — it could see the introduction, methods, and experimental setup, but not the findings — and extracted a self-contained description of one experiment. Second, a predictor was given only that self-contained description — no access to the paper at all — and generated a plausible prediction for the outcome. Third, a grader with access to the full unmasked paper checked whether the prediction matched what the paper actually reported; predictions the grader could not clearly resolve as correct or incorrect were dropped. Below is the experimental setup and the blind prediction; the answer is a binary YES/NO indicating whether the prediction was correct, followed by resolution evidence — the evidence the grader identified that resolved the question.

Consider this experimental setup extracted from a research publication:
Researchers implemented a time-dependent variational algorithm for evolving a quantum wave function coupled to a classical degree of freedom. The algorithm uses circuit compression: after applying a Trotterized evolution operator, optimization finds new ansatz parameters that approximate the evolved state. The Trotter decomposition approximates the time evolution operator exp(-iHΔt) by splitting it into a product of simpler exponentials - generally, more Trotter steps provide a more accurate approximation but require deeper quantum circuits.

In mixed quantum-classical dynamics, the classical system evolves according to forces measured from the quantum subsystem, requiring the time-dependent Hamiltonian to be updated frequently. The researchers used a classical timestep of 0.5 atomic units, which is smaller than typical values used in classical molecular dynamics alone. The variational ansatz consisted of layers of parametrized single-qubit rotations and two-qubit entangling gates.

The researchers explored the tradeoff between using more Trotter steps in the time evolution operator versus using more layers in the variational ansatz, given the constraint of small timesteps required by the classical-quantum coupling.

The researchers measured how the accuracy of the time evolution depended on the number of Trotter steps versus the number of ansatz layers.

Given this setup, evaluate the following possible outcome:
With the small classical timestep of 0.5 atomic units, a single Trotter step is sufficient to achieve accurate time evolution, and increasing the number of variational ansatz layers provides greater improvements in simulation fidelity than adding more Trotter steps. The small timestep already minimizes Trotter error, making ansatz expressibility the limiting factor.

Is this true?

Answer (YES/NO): YES